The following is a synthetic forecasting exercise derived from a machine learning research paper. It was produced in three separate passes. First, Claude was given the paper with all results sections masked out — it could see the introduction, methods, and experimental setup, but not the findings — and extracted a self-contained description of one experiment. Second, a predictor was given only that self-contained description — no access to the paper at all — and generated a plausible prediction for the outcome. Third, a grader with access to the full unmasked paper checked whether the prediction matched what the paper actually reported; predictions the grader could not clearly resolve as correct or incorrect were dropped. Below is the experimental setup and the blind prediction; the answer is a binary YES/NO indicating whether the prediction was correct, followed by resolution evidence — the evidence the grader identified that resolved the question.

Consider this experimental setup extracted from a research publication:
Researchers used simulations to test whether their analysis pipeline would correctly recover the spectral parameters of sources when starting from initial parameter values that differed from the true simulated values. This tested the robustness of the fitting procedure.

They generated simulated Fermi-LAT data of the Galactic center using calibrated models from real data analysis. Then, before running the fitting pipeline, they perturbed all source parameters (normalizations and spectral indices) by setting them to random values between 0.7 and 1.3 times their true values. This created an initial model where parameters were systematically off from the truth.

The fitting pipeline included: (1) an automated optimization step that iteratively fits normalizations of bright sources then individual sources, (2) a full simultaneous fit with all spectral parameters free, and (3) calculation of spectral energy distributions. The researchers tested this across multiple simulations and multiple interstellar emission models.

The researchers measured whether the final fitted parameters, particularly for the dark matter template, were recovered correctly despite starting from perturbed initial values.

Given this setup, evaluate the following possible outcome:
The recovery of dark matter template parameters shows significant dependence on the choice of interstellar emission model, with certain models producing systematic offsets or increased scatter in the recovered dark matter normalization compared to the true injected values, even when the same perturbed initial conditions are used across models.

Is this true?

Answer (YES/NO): NO